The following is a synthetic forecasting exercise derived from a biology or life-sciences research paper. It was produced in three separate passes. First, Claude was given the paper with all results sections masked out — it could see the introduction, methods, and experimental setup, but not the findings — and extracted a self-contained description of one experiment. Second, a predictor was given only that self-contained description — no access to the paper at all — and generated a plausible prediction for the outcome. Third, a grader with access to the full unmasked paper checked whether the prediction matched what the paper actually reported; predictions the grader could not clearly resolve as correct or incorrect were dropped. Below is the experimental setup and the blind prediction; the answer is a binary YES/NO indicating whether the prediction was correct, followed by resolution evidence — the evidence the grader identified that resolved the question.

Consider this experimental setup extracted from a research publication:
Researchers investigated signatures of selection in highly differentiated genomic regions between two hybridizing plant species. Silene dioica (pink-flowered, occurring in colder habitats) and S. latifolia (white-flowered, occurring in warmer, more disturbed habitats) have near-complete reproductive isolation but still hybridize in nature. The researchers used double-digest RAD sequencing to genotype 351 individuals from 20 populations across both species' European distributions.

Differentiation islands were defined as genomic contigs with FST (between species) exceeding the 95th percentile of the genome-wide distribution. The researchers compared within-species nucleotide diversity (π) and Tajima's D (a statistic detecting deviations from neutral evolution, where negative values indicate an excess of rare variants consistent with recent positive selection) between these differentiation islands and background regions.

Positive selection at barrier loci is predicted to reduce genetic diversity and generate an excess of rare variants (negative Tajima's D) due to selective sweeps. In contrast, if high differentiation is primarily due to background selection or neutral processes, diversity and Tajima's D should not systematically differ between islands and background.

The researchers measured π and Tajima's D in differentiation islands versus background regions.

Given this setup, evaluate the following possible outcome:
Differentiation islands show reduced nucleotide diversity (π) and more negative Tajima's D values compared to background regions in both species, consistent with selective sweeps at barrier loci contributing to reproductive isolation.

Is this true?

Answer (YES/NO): YES